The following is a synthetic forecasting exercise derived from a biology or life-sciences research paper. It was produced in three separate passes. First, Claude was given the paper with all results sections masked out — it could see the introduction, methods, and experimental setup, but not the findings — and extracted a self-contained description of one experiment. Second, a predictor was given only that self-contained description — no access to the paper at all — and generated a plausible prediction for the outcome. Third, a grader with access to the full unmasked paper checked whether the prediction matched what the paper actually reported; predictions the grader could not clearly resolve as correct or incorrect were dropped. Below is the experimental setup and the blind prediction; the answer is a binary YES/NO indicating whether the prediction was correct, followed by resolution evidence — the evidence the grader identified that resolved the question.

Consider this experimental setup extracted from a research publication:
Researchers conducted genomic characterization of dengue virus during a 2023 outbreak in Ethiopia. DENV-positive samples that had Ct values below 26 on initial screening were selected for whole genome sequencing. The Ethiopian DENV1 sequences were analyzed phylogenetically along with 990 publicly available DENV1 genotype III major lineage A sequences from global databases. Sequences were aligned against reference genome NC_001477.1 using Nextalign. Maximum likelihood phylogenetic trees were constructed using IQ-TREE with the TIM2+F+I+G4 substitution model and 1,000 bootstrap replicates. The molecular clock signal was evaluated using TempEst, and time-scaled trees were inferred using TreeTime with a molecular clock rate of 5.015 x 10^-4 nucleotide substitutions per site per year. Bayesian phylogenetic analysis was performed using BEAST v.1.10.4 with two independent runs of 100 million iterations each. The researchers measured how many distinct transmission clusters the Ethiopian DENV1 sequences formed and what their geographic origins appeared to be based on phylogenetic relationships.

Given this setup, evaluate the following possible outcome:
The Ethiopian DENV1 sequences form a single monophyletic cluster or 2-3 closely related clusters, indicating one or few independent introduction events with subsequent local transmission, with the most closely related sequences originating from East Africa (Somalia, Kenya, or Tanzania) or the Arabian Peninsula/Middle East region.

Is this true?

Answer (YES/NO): NO